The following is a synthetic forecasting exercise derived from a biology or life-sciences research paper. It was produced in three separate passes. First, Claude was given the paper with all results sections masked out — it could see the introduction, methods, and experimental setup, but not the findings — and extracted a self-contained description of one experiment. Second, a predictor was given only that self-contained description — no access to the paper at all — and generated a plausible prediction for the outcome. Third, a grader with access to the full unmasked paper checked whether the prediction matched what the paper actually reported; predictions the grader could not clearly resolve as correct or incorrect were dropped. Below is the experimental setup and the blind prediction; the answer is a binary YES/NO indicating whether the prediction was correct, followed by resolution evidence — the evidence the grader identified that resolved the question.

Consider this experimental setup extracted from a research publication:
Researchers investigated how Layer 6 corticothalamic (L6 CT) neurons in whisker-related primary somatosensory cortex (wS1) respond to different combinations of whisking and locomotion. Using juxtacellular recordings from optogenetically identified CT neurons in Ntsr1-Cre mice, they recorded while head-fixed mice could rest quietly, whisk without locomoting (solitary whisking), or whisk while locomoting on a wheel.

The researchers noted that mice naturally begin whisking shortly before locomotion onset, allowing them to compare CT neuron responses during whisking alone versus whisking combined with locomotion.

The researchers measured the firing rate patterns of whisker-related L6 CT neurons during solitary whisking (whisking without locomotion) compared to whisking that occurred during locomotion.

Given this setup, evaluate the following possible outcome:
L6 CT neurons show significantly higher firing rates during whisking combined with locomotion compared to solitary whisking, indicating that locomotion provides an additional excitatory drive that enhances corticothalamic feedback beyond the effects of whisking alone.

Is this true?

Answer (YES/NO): NO